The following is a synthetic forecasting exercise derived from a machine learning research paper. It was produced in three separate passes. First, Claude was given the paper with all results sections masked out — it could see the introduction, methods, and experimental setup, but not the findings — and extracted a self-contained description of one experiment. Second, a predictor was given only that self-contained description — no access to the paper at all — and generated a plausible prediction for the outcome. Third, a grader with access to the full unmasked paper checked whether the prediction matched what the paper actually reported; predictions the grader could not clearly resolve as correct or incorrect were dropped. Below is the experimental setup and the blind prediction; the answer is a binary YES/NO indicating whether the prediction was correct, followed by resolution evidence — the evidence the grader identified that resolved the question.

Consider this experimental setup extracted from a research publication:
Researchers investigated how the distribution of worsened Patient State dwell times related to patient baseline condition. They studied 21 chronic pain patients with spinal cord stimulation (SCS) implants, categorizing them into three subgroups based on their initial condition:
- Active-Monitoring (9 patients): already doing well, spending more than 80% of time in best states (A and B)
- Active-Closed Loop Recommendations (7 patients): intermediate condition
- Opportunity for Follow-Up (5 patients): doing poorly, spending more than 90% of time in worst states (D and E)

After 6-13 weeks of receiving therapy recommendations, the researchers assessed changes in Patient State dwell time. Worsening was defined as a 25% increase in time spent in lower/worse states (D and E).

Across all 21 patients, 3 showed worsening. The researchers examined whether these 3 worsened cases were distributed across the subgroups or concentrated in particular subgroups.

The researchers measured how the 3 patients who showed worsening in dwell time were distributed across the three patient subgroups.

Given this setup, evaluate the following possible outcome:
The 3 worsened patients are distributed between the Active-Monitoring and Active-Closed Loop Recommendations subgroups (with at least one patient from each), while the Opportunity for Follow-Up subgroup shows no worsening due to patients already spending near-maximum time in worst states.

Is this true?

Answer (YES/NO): NO